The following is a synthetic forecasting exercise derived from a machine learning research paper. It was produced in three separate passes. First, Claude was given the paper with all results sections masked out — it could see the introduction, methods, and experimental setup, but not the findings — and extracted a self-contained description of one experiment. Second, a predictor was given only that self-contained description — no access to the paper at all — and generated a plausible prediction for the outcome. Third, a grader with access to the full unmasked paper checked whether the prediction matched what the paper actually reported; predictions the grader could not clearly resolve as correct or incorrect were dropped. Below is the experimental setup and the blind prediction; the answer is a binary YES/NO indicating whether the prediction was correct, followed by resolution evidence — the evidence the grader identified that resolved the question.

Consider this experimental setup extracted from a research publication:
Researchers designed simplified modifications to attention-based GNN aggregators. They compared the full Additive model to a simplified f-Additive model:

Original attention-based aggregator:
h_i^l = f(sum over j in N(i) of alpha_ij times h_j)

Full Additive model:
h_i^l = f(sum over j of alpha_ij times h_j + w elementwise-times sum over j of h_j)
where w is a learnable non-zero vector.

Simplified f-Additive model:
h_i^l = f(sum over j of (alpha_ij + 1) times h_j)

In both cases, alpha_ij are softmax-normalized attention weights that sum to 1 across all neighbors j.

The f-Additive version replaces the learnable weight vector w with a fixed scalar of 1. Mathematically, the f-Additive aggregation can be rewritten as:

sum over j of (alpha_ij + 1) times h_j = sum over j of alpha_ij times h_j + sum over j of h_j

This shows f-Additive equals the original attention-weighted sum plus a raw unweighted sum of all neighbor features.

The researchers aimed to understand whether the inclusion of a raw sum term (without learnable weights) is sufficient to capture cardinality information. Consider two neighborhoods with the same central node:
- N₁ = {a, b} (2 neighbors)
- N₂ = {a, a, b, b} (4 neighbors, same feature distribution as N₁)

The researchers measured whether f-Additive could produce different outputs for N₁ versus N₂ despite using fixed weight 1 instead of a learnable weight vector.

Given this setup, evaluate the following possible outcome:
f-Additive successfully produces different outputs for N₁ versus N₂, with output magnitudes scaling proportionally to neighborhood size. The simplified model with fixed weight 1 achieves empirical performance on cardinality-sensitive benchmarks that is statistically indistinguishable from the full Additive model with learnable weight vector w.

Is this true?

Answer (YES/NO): YES